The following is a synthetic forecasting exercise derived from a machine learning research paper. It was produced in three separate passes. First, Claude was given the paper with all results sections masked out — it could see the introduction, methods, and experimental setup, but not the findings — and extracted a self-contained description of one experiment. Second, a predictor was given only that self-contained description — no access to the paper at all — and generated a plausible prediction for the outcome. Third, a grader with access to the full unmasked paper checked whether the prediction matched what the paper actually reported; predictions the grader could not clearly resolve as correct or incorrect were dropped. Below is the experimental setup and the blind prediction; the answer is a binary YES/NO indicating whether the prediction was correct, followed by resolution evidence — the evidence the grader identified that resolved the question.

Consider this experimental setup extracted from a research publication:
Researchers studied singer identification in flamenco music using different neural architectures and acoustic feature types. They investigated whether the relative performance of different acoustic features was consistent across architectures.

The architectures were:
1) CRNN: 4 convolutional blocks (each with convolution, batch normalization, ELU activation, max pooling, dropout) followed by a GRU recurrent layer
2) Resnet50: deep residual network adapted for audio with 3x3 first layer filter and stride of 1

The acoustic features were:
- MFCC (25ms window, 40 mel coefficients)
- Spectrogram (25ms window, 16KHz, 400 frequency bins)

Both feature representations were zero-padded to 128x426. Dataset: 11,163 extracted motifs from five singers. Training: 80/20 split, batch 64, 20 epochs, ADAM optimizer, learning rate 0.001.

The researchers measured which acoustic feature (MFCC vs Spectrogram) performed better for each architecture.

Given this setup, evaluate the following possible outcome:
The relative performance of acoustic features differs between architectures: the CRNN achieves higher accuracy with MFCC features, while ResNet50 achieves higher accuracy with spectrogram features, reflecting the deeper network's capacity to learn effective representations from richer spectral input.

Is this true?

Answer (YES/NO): NO